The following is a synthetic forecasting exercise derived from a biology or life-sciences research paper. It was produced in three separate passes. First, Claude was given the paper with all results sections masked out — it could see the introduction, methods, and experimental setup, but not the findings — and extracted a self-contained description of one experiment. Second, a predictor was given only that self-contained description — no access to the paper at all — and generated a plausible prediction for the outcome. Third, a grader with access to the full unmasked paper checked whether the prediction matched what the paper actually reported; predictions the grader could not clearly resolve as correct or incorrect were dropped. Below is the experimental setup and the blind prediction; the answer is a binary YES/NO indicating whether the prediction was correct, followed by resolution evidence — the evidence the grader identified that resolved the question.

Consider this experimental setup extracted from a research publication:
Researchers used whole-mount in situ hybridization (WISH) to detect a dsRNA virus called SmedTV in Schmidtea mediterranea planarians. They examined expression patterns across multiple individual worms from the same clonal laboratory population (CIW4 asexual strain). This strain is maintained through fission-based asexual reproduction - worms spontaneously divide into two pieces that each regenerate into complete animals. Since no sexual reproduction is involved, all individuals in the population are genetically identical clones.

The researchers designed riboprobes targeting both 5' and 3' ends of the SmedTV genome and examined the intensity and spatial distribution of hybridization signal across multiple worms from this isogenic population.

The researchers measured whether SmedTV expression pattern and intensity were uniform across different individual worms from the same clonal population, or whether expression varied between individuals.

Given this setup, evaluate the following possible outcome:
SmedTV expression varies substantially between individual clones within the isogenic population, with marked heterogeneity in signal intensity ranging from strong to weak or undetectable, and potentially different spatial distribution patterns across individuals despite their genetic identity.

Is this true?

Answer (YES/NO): NO